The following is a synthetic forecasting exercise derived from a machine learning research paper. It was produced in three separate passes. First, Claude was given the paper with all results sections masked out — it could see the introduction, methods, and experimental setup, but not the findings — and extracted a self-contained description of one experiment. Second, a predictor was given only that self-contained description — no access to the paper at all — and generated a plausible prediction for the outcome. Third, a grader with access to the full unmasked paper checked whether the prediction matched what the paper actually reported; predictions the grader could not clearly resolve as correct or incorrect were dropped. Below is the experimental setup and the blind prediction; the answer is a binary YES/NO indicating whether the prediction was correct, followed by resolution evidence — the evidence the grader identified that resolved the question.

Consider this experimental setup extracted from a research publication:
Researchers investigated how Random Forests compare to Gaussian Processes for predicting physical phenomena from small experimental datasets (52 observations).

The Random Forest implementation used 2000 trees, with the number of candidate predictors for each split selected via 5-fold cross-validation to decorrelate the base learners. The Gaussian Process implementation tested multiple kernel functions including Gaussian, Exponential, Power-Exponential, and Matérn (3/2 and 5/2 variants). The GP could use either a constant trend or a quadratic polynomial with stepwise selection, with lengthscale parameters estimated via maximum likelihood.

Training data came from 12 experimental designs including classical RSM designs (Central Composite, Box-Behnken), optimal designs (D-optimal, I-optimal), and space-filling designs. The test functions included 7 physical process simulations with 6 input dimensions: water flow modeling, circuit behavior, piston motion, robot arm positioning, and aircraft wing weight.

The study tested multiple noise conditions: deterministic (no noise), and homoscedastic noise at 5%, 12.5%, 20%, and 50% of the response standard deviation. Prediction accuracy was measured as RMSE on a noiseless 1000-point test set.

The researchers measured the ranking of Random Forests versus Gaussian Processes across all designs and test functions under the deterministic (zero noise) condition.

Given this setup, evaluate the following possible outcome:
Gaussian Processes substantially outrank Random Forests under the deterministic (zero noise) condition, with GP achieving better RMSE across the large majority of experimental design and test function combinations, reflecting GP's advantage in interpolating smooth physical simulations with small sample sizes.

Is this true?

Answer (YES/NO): YES